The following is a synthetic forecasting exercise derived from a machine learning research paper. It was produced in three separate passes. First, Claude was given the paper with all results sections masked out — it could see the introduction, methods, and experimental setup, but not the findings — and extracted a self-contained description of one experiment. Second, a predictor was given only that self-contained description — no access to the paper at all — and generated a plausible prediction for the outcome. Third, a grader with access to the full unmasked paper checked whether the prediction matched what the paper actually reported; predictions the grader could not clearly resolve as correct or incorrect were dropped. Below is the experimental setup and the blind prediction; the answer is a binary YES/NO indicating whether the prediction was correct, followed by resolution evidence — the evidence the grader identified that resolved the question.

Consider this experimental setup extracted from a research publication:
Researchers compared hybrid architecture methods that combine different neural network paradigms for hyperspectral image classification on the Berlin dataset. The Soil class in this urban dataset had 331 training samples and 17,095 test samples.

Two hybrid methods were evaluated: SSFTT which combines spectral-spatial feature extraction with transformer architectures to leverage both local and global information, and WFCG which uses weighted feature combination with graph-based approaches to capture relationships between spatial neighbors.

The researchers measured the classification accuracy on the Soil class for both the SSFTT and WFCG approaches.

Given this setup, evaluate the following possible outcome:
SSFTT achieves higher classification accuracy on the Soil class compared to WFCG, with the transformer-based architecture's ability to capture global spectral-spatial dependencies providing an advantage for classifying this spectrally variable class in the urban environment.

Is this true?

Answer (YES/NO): NO